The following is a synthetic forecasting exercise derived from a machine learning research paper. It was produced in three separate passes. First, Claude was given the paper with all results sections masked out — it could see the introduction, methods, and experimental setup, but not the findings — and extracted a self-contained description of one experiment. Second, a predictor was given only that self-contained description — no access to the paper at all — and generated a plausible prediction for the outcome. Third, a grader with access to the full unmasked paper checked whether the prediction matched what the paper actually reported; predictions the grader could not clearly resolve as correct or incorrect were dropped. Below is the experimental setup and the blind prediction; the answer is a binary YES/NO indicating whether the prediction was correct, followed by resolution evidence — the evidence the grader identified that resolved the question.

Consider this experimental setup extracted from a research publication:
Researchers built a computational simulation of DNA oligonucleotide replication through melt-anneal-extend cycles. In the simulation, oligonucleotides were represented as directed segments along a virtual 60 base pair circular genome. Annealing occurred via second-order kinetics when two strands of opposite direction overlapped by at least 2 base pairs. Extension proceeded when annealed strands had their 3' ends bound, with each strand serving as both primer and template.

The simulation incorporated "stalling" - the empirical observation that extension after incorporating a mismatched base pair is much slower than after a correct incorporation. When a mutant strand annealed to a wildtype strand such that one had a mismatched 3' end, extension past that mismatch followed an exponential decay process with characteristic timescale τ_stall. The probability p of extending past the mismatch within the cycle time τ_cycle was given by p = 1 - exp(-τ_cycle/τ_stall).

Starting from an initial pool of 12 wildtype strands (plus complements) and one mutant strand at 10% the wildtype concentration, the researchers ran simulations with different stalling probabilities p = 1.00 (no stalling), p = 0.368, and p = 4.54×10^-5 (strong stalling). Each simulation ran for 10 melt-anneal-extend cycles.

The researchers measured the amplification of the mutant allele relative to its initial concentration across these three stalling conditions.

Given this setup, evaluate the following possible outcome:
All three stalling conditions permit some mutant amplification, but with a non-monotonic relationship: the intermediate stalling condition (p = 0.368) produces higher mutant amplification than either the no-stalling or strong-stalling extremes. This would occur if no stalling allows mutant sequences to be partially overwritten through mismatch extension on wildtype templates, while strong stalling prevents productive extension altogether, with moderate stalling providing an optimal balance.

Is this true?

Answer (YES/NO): NO